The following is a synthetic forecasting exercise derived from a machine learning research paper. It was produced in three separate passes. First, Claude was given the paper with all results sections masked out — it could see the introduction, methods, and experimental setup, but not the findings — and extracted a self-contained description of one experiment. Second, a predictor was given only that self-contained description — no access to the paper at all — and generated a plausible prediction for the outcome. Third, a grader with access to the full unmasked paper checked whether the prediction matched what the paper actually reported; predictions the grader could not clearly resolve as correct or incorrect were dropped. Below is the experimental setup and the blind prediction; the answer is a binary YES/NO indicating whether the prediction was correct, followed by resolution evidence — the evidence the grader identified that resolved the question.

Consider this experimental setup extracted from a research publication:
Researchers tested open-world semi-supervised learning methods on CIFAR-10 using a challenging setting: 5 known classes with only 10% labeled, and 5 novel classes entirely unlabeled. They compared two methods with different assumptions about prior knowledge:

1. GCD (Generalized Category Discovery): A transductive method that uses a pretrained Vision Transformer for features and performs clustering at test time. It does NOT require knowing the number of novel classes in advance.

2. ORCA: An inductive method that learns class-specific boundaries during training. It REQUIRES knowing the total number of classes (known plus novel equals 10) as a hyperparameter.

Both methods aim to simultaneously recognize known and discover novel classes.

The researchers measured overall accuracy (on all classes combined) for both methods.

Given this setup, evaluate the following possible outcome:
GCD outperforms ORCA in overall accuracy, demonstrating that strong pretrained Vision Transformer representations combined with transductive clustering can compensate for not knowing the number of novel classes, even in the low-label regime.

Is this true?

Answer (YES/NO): NO